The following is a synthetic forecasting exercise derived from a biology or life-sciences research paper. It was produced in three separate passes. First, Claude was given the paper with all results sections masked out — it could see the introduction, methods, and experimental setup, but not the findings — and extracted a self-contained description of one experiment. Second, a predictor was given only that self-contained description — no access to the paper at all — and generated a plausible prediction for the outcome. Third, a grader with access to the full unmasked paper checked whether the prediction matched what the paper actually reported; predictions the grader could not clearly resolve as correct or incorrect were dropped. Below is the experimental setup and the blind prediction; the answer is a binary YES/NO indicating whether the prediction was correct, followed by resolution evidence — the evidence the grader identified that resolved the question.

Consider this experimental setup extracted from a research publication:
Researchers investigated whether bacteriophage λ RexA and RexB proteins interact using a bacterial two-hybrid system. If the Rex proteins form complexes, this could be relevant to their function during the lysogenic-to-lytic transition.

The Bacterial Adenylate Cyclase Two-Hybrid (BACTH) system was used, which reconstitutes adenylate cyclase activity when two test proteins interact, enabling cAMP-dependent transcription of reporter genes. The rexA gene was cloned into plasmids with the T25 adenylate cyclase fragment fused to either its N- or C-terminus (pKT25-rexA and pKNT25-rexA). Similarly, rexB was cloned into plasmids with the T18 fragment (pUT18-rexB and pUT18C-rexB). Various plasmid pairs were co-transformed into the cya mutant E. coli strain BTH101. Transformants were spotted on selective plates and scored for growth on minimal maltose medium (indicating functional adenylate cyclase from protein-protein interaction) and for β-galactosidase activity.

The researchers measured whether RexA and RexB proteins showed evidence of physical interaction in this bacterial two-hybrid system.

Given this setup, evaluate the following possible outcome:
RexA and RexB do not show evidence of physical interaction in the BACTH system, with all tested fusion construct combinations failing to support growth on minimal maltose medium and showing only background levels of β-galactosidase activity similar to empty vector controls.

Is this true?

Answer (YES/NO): NO